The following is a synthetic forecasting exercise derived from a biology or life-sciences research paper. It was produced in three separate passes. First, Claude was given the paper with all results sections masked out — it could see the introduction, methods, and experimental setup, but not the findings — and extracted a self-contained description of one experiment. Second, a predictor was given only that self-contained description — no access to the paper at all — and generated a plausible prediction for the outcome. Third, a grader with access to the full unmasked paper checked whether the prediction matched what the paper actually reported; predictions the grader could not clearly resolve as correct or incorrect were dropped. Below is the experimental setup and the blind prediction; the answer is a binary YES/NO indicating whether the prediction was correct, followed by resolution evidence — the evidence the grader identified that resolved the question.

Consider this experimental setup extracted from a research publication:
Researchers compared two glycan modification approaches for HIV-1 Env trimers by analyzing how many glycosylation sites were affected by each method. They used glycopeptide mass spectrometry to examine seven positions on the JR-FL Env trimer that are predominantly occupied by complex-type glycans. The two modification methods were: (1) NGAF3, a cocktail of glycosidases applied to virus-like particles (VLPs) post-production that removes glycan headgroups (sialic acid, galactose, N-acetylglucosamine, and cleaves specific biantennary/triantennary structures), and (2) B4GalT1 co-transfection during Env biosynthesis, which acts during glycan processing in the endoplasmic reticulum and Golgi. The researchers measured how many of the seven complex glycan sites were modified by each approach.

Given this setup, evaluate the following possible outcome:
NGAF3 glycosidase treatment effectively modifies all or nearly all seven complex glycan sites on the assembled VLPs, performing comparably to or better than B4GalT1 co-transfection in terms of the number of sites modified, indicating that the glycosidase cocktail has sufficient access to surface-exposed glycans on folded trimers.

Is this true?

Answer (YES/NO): NO